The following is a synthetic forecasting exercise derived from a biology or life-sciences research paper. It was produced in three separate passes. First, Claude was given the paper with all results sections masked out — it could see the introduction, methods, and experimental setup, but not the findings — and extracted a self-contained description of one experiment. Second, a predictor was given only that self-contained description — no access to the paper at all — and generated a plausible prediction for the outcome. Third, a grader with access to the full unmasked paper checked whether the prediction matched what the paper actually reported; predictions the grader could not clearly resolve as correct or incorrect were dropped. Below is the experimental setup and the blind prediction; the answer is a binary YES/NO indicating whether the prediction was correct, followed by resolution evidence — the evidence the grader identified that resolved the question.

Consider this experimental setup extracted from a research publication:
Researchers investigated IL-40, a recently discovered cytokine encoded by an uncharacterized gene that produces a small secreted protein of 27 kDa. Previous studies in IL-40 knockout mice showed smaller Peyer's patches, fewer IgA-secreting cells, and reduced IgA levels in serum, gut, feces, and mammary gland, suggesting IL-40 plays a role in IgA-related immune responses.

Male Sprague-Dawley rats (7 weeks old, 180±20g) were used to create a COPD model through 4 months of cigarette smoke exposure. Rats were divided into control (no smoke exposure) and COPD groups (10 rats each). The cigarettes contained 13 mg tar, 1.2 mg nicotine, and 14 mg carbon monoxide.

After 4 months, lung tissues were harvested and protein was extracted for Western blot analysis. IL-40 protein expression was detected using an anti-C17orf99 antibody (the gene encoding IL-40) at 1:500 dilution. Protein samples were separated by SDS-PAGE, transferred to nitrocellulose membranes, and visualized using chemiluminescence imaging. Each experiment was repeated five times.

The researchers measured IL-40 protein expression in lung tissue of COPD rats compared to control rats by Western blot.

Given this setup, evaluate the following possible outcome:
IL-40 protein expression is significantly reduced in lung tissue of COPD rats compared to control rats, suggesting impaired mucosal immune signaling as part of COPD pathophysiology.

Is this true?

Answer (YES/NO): YES